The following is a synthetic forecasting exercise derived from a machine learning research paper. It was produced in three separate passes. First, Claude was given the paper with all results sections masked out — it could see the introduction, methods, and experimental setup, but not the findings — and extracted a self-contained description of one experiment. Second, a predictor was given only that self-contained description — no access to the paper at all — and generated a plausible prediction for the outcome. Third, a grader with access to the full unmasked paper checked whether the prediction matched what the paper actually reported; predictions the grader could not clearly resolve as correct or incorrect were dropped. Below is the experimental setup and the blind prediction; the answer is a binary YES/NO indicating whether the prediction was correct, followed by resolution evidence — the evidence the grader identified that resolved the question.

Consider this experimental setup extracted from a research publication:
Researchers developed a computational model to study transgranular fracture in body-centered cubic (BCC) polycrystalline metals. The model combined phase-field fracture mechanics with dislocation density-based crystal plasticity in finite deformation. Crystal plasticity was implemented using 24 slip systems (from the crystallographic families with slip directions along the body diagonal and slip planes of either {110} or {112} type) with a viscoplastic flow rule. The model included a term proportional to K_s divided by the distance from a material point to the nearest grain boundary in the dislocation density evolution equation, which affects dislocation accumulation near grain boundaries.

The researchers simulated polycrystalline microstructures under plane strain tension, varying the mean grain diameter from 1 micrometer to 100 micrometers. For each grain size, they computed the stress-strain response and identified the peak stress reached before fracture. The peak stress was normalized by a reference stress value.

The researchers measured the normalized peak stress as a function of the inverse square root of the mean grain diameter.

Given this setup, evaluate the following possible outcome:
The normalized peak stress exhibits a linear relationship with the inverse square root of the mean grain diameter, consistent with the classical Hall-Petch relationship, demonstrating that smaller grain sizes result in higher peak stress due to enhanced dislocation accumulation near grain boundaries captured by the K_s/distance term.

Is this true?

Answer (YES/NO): YES